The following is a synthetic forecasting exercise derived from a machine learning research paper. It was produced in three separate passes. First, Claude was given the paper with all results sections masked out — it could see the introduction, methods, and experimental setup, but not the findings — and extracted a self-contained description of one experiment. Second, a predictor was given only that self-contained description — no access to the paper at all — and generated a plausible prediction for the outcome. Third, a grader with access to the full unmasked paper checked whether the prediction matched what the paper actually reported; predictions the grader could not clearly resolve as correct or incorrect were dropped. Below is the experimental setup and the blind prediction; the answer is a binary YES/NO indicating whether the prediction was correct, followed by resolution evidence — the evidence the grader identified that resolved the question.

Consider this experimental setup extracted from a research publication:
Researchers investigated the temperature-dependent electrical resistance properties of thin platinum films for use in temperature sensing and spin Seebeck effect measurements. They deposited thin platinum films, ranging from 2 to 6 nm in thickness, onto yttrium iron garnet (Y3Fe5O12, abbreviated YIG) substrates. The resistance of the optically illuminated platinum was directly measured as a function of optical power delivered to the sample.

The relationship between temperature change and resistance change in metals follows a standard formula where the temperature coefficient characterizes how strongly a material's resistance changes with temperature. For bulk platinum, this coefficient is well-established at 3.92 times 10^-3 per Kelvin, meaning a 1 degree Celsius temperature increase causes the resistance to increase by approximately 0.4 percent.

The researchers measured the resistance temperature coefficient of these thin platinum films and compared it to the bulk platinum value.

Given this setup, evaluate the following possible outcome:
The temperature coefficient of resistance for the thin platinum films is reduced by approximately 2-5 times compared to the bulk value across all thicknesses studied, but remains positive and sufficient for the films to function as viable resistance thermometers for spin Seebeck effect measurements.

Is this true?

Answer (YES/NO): NO